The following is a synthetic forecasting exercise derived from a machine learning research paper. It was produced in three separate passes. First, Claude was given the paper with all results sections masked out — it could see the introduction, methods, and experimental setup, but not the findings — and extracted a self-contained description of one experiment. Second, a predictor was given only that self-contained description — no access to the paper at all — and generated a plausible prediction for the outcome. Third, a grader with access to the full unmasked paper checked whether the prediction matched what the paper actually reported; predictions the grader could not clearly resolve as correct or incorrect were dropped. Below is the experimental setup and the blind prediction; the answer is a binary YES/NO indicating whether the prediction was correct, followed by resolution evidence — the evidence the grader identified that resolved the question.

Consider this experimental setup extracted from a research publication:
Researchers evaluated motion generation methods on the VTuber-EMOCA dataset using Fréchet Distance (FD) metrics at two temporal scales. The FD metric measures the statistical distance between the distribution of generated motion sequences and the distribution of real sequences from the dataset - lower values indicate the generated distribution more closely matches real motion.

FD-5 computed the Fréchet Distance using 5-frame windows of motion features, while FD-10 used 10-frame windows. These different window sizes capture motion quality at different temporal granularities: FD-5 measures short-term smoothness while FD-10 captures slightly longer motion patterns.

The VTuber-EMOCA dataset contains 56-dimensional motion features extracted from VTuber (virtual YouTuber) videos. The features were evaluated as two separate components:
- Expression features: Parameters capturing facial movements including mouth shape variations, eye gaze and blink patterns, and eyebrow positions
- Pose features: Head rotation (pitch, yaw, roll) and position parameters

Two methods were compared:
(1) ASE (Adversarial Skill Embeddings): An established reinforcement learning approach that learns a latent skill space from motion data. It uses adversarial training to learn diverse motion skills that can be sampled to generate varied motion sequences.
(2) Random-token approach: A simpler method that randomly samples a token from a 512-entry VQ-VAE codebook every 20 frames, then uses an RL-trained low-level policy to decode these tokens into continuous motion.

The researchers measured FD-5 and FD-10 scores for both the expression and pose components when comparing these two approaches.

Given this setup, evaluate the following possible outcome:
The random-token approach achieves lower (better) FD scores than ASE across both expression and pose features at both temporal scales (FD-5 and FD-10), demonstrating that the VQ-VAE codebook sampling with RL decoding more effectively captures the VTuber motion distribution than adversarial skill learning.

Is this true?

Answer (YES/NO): NO